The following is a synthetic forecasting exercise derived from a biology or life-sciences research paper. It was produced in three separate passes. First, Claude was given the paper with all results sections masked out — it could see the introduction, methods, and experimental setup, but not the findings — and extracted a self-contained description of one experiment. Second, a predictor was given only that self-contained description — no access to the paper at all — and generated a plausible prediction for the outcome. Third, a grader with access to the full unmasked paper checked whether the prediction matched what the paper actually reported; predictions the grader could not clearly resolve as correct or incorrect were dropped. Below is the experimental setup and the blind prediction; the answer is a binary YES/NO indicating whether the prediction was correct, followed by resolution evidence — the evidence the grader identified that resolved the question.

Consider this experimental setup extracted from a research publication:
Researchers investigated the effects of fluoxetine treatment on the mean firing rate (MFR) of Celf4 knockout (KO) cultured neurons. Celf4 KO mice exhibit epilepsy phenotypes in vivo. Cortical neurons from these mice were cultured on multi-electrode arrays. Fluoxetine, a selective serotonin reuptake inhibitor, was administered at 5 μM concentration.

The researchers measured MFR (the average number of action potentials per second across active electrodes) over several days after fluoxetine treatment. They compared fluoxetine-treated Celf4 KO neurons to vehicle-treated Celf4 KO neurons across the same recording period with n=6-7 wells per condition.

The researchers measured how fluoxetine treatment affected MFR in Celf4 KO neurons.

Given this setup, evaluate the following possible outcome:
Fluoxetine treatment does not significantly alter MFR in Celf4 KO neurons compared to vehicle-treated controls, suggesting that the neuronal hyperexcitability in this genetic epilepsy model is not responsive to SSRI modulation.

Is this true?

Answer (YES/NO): NO